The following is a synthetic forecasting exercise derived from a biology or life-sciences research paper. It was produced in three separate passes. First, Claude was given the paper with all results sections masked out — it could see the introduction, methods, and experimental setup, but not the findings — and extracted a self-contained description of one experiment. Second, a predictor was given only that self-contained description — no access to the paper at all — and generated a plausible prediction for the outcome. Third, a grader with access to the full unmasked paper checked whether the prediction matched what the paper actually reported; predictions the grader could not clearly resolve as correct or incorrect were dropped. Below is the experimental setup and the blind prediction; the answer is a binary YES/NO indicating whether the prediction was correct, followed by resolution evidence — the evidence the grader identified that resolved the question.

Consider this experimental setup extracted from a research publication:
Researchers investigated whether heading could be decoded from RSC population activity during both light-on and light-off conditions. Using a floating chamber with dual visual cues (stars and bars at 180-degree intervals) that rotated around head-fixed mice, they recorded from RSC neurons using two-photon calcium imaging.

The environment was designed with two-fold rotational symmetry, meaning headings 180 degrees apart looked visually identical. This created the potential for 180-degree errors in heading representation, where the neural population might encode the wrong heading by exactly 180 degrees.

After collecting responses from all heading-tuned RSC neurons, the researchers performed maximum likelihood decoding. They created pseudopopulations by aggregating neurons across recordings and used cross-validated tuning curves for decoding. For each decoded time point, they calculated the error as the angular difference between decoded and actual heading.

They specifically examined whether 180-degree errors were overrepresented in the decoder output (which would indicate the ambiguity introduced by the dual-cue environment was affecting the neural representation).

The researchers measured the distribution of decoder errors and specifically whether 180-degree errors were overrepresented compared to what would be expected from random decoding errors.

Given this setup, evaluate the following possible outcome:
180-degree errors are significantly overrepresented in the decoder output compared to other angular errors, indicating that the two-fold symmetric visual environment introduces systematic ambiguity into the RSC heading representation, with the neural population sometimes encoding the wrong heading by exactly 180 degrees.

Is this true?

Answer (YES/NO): YES